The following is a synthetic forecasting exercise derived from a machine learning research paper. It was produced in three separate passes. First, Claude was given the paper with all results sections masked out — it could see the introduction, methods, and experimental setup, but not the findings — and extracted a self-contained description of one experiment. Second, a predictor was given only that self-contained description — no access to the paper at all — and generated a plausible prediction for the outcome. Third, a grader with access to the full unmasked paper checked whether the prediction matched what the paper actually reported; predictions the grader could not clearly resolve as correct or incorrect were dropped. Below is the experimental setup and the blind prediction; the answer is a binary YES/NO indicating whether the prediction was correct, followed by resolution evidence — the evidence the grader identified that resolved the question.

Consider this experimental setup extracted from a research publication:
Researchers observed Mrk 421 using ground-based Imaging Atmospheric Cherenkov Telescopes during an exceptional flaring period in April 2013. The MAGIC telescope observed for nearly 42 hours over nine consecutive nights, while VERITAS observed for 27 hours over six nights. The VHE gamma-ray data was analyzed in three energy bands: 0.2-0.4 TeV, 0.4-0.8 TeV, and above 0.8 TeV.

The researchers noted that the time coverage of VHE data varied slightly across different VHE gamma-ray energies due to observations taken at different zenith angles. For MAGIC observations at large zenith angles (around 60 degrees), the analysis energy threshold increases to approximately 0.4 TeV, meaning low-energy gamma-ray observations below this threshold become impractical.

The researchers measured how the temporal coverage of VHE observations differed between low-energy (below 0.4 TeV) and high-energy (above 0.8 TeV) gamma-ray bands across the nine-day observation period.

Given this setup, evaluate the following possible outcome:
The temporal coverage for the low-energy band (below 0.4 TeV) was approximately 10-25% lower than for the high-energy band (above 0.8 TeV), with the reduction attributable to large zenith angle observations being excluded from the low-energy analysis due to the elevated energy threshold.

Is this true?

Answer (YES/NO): NO